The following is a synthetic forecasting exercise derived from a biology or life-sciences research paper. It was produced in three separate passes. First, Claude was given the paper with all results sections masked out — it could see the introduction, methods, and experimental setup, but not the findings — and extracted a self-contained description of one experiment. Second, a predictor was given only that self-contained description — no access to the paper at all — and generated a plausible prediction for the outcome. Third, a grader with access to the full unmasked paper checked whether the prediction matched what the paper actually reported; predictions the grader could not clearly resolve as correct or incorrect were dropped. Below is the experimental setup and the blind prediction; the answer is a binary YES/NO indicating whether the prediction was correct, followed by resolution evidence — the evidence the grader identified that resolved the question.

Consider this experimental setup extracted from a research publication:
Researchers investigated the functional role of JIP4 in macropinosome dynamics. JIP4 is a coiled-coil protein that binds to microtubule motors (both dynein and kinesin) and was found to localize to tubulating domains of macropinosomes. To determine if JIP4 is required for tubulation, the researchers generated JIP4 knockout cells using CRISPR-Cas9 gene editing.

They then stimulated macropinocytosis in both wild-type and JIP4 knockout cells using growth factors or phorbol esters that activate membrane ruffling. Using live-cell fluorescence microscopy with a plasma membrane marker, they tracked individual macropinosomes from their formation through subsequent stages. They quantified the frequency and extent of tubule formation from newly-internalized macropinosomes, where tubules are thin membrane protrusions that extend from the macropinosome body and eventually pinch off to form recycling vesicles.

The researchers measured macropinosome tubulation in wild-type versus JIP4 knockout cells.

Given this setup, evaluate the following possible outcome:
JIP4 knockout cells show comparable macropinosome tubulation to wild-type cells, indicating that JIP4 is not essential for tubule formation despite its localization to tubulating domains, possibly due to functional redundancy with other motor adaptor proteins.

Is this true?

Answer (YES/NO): NO